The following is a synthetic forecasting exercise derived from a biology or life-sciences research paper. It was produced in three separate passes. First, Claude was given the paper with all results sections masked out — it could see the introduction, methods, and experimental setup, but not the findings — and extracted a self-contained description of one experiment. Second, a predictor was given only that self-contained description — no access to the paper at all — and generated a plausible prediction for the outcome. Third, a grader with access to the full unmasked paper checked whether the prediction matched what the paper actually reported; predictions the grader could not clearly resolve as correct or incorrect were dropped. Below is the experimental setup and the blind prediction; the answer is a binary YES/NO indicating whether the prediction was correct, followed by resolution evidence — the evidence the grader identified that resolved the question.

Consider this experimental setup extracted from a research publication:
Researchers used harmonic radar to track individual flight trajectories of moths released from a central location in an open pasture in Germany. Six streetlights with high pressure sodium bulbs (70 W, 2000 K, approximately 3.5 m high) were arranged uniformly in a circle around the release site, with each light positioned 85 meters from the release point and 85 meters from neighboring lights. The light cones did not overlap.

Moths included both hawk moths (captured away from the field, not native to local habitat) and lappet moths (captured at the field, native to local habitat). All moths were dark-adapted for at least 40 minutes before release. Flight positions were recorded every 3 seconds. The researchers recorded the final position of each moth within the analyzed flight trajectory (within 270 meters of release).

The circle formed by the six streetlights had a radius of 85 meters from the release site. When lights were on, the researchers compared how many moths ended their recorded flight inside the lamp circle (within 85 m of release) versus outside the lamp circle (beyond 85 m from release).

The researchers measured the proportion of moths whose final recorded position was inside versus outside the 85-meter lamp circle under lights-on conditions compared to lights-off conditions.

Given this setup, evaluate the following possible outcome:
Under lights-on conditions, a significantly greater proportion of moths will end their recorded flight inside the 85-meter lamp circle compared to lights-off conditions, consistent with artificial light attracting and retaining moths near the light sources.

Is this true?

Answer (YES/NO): NO